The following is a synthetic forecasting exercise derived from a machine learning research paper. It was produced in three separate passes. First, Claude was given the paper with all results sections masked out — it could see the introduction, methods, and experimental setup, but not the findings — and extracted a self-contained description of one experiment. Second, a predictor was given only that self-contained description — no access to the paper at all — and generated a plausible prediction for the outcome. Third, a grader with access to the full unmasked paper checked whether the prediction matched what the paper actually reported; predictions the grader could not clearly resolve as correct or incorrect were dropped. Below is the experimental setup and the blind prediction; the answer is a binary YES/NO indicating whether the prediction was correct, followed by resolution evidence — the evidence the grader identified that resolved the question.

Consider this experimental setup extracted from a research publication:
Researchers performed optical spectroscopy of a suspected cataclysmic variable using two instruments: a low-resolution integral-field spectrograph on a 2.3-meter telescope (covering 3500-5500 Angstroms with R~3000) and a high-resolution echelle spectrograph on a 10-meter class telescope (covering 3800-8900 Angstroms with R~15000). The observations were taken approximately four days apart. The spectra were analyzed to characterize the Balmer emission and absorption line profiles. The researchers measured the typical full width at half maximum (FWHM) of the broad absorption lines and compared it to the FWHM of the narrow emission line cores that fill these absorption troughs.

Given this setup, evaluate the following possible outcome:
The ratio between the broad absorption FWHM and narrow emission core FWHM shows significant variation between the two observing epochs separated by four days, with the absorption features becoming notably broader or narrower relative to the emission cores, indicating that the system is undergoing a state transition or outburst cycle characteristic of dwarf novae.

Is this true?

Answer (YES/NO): NO